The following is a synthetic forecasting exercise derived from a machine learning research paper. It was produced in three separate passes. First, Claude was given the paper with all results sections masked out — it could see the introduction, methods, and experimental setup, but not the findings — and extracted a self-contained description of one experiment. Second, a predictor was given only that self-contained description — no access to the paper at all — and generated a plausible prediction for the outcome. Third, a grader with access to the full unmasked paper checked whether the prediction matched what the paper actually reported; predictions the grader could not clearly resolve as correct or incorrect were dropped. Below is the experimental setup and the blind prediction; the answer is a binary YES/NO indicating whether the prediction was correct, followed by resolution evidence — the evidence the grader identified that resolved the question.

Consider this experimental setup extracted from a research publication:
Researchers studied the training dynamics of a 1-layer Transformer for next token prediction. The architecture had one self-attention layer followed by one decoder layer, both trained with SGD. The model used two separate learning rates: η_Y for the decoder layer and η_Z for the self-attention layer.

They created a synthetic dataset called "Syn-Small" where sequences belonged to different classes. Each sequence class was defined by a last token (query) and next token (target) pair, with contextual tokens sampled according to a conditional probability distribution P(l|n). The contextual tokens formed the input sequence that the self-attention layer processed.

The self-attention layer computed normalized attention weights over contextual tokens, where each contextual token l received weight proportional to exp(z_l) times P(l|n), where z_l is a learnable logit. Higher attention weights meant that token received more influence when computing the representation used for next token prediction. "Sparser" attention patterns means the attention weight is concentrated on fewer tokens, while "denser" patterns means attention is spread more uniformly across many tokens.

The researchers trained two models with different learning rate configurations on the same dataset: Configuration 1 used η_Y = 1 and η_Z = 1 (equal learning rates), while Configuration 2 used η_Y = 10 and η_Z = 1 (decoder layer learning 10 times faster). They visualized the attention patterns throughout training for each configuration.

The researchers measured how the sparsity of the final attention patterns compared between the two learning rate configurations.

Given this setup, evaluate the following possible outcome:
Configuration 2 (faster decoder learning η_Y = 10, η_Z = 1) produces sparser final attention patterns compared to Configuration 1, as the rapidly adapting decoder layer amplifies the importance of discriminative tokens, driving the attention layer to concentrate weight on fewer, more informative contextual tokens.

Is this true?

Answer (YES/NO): NO